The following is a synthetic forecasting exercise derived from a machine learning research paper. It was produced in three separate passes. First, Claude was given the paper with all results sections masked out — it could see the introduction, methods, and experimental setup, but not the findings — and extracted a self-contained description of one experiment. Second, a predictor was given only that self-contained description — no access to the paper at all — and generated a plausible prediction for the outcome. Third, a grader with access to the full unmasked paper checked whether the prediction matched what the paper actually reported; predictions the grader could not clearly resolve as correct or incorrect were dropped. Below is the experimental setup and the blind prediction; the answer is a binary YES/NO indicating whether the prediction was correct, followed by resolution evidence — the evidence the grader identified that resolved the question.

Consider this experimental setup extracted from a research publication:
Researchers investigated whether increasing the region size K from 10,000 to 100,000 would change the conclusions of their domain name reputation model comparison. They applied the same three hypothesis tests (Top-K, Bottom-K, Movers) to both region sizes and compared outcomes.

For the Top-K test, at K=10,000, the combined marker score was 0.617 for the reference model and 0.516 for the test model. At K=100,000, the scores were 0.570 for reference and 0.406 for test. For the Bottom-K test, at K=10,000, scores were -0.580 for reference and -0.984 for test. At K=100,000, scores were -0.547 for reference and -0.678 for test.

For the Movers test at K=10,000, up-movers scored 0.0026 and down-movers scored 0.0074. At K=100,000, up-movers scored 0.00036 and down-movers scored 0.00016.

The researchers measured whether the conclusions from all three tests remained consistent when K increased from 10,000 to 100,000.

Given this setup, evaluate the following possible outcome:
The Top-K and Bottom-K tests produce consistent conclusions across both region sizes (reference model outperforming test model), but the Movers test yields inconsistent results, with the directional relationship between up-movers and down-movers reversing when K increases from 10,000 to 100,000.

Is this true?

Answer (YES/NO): NO